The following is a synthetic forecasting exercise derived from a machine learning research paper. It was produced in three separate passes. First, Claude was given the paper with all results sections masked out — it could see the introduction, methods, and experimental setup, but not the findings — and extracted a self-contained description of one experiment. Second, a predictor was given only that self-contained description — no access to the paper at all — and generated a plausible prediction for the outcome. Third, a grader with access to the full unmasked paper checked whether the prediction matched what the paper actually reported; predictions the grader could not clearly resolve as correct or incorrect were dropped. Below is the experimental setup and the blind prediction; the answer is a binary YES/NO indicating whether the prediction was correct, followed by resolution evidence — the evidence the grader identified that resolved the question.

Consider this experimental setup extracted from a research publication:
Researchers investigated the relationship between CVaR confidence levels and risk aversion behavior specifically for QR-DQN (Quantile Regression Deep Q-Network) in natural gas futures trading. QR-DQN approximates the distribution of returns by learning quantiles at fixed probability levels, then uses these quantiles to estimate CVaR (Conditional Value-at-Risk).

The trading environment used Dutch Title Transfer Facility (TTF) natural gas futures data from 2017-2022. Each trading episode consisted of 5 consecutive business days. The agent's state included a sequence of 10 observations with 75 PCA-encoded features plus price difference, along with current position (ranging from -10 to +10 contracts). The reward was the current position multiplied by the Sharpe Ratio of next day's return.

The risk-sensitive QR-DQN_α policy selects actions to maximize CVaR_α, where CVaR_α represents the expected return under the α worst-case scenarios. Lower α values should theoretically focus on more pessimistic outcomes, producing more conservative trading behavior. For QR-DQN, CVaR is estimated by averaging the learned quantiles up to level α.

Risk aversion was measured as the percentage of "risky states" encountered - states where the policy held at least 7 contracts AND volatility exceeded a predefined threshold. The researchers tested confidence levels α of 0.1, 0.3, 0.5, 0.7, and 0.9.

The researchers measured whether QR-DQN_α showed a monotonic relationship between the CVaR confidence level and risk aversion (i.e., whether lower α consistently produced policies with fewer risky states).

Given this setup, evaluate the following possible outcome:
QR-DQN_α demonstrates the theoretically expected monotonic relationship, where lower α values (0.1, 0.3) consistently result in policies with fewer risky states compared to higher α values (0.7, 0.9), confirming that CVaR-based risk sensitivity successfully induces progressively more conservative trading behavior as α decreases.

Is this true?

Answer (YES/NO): NO